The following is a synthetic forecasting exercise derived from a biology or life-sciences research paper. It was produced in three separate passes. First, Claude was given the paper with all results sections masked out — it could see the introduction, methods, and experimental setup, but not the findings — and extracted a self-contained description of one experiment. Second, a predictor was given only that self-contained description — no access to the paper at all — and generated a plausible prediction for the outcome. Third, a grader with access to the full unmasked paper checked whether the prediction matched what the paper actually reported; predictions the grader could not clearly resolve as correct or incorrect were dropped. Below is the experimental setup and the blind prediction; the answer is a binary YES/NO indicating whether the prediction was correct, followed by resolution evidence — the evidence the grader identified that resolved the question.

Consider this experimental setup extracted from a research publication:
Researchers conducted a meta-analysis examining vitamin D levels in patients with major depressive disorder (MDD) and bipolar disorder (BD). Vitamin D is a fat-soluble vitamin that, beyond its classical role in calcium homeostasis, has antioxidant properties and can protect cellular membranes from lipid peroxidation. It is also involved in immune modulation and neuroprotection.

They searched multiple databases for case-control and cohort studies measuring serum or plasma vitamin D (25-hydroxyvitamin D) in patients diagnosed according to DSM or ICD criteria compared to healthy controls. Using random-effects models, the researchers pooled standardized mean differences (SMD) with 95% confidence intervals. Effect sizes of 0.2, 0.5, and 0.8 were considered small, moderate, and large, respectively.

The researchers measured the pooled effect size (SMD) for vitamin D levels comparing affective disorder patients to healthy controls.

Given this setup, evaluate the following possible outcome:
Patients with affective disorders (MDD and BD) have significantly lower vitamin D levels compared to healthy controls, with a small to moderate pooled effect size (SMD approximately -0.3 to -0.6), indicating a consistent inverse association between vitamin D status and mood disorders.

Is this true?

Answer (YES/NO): YES